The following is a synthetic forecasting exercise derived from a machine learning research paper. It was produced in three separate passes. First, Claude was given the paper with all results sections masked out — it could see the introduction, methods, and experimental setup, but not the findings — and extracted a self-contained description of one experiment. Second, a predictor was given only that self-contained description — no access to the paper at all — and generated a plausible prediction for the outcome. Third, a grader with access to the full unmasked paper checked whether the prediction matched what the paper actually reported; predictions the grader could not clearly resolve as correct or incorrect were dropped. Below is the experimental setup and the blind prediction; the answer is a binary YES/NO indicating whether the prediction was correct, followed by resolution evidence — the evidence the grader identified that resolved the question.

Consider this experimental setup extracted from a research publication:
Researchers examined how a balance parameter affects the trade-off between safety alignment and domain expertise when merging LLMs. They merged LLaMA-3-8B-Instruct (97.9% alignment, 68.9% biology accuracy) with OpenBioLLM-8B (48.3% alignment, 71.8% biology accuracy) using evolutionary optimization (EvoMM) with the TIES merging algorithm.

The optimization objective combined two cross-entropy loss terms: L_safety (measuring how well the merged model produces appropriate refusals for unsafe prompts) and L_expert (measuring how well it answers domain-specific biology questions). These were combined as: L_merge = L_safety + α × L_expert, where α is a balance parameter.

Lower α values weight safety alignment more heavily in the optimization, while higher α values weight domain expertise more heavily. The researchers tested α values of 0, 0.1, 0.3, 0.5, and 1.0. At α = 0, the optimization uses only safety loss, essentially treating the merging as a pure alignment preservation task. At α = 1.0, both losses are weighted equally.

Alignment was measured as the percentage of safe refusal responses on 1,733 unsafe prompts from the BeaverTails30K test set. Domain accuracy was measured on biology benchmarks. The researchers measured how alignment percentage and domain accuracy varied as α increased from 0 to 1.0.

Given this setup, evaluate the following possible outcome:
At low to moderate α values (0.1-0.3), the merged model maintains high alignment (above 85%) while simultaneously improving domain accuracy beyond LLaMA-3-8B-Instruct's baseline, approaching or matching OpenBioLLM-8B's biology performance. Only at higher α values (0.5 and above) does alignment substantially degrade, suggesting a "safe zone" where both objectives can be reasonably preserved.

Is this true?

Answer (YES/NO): NO